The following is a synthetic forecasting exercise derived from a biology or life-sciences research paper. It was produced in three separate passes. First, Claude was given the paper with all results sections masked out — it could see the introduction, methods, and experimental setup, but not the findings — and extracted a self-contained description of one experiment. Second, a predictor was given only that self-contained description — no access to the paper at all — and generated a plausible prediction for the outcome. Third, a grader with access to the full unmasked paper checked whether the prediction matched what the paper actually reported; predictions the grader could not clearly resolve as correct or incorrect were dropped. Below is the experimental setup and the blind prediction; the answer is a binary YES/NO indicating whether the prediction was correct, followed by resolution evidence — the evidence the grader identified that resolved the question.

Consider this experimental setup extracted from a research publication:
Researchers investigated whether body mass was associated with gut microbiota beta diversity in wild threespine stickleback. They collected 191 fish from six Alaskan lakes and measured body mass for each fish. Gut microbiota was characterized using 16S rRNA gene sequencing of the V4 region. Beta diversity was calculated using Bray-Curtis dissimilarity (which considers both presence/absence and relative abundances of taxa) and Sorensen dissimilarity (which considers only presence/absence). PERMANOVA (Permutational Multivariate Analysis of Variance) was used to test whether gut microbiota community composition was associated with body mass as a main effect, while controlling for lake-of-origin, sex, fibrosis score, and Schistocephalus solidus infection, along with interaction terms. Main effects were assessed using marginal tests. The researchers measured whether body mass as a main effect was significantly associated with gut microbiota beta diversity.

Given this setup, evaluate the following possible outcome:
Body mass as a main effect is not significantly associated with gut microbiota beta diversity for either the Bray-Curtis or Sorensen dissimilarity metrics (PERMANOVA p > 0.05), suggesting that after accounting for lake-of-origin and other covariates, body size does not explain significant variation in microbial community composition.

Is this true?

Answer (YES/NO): YES